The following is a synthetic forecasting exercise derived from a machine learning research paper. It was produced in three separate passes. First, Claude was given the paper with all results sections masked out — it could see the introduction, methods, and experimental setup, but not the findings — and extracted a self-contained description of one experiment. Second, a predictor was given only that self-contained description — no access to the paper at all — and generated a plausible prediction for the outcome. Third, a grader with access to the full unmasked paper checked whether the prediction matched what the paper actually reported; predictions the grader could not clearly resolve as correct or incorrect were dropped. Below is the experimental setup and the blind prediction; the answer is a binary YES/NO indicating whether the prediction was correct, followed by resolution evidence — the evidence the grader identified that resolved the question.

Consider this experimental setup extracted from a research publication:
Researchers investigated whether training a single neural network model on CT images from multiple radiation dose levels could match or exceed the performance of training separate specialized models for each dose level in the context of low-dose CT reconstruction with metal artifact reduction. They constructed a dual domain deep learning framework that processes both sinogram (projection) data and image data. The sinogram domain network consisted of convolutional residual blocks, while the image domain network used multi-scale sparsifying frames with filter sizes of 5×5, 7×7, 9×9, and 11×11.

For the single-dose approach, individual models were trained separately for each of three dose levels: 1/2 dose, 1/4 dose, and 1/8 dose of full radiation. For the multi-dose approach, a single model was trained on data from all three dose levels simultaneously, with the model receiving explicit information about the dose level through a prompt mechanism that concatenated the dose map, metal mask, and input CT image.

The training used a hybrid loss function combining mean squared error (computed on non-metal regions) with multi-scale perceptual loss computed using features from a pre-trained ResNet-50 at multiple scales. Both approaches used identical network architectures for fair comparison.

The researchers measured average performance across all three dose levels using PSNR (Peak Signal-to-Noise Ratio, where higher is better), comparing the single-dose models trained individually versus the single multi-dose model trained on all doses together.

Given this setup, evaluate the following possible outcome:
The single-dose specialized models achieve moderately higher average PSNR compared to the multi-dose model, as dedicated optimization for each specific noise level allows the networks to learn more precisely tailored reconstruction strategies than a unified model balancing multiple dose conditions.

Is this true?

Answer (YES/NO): NO